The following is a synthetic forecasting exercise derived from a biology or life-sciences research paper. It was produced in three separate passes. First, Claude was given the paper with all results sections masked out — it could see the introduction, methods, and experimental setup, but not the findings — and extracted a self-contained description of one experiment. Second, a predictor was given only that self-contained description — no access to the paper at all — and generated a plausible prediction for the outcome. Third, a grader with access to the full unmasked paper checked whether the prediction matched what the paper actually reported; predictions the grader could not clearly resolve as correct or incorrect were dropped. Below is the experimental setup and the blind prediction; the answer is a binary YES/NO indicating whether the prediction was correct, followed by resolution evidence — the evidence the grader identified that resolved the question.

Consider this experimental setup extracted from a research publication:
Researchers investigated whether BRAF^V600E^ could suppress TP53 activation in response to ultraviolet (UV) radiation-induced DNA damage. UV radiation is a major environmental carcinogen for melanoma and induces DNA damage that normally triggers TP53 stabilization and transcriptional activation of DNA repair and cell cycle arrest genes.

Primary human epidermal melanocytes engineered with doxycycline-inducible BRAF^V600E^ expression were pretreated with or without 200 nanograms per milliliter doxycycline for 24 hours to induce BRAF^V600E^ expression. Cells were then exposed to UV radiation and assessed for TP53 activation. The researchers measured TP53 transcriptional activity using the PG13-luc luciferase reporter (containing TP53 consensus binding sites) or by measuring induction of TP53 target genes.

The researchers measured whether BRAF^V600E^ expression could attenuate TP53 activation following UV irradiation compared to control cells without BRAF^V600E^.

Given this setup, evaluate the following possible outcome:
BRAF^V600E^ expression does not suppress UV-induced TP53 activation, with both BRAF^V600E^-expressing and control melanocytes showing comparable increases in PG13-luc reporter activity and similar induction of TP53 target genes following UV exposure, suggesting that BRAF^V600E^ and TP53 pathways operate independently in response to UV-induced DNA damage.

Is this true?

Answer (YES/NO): NO